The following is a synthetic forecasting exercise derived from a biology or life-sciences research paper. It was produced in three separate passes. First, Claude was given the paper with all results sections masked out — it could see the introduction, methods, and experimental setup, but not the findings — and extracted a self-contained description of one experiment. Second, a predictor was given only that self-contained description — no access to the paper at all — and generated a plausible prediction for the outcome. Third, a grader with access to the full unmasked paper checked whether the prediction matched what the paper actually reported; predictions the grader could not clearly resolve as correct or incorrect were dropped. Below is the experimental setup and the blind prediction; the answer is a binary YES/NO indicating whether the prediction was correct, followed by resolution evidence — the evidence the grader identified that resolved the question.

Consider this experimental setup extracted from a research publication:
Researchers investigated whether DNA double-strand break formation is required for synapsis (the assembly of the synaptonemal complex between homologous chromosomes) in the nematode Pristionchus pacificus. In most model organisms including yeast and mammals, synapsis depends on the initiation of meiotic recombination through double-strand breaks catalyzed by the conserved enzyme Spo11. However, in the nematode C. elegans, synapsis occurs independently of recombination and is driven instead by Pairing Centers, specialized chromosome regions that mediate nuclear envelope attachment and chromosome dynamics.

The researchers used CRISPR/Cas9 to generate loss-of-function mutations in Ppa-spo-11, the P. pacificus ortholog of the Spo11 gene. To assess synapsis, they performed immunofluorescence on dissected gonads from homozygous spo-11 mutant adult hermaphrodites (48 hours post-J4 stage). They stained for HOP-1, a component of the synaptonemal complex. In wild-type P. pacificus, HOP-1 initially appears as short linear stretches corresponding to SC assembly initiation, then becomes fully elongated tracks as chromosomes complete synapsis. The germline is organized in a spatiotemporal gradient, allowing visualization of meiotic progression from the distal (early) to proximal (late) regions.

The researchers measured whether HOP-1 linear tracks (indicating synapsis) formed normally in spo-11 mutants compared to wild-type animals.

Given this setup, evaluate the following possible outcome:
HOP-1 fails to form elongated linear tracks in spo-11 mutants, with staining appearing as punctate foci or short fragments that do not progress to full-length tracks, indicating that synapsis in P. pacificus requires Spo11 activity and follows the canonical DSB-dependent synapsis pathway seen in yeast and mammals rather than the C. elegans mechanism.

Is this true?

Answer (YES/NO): NO